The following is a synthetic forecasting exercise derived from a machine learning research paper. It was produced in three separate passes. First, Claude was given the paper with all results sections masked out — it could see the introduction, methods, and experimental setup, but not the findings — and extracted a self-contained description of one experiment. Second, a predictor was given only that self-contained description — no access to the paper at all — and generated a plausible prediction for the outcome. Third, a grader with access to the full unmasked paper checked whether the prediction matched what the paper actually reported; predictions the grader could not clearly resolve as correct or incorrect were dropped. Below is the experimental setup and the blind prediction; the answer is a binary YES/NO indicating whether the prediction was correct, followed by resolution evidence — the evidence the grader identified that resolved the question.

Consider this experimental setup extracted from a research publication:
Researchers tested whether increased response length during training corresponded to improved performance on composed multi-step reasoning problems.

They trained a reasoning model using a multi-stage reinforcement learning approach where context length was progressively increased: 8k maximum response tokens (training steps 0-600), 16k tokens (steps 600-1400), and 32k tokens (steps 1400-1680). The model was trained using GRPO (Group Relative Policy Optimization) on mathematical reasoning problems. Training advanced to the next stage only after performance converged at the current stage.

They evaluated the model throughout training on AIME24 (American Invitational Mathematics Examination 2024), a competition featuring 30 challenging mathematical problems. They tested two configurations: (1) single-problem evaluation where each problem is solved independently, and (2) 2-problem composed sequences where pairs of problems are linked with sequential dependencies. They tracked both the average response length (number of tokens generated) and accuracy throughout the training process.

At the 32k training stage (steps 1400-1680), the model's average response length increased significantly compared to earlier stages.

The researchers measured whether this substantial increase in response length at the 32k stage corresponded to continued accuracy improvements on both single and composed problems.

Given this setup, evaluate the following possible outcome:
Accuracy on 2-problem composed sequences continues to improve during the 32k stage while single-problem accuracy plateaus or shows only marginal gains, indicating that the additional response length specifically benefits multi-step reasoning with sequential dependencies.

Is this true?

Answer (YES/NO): NO